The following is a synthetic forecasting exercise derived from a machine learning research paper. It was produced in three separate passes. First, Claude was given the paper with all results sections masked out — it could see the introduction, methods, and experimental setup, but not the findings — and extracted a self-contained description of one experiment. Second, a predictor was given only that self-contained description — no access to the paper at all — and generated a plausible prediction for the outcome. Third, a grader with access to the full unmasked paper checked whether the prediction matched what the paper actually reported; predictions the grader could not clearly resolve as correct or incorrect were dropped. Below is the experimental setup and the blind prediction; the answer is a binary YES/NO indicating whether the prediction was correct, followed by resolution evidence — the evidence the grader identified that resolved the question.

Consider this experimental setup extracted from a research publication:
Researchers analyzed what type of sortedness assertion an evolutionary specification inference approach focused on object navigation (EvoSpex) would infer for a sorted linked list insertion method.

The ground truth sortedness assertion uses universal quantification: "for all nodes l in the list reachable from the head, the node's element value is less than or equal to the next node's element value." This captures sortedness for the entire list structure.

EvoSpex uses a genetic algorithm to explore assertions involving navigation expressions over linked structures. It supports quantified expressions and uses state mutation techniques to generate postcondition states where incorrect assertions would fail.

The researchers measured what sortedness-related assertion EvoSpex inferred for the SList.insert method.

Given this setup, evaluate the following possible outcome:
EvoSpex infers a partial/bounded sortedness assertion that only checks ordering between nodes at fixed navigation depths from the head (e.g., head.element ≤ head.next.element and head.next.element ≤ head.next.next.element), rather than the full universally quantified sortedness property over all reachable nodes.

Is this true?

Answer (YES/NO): YES